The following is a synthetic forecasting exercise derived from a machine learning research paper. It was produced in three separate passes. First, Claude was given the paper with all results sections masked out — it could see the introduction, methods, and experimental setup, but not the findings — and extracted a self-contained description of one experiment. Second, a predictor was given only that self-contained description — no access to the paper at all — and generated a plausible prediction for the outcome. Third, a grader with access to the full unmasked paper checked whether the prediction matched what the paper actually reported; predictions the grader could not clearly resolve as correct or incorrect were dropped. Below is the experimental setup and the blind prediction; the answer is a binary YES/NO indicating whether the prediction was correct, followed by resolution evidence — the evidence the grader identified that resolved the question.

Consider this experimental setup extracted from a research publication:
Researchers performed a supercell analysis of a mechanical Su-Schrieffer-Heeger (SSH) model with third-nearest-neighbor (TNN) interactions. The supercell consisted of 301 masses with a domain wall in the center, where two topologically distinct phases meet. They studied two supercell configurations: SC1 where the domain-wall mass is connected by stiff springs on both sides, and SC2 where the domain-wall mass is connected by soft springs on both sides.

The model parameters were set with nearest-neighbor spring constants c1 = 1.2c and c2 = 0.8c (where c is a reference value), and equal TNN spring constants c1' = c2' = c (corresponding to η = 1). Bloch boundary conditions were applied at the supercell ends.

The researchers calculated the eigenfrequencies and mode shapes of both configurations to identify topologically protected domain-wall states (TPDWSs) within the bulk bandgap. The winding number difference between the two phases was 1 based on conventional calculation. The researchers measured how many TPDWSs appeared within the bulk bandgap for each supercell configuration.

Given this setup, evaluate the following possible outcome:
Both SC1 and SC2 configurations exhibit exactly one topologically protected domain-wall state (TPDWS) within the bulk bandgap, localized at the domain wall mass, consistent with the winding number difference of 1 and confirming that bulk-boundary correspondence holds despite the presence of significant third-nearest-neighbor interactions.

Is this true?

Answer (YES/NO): NO